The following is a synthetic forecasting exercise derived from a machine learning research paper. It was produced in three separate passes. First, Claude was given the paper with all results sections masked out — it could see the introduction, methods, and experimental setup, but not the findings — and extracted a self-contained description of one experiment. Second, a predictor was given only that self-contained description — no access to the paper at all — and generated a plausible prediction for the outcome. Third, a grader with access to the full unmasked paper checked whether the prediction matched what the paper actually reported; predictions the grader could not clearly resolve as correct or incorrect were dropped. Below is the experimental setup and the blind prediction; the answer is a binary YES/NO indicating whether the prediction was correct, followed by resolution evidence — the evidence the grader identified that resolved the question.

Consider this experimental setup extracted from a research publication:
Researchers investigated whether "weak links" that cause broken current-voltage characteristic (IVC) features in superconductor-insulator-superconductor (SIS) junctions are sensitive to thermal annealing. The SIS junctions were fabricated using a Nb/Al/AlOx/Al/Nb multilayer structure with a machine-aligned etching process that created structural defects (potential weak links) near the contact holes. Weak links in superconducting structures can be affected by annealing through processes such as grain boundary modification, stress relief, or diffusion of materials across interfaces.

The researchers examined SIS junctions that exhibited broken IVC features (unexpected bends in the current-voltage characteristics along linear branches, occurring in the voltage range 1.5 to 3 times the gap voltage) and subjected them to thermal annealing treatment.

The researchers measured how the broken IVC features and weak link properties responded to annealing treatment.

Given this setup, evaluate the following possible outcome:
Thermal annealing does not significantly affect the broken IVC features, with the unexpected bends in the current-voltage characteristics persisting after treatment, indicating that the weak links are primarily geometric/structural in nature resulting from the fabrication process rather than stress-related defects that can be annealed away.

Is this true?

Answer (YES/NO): NO